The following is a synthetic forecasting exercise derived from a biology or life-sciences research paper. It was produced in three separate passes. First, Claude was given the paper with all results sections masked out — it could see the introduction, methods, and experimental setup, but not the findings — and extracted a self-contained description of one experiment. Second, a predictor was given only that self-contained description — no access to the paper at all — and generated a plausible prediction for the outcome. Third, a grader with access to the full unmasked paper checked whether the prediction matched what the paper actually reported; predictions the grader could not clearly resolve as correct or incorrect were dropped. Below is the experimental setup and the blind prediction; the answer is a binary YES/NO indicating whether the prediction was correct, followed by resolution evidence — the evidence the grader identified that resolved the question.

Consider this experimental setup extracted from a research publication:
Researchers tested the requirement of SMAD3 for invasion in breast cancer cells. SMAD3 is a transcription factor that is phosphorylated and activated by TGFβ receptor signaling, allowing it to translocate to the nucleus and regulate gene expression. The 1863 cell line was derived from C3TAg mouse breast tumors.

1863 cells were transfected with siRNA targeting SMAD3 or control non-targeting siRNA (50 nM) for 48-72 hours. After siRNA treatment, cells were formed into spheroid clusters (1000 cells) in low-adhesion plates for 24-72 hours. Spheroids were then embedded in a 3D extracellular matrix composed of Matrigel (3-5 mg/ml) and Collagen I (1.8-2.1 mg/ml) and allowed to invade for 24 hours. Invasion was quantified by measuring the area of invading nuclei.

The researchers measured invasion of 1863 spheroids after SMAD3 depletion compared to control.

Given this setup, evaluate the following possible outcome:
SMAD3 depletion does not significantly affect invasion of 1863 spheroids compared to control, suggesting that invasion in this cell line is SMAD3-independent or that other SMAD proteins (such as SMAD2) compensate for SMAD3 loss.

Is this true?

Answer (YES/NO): NO